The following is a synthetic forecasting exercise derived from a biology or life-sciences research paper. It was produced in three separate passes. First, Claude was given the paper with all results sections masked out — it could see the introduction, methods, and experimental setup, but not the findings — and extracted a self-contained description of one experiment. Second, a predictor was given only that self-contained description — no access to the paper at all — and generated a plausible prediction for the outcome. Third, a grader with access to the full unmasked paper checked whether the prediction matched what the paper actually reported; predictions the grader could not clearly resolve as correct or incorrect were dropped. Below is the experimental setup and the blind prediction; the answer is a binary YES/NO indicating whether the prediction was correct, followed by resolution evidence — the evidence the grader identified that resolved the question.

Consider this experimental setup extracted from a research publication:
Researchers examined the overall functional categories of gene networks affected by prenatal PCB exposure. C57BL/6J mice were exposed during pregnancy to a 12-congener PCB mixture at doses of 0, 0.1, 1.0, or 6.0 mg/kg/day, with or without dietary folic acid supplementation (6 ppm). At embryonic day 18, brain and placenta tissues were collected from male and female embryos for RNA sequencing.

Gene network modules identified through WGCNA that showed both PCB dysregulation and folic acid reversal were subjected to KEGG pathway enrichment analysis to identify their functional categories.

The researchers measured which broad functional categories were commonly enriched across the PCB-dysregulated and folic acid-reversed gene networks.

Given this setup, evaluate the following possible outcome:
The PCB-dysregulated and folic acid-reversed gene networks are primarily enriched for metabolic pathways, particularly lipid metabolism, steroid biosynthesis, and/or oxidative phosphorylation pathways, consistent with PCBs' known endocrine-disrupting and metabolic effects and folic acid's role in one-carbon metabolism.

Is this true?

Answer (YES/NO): YES